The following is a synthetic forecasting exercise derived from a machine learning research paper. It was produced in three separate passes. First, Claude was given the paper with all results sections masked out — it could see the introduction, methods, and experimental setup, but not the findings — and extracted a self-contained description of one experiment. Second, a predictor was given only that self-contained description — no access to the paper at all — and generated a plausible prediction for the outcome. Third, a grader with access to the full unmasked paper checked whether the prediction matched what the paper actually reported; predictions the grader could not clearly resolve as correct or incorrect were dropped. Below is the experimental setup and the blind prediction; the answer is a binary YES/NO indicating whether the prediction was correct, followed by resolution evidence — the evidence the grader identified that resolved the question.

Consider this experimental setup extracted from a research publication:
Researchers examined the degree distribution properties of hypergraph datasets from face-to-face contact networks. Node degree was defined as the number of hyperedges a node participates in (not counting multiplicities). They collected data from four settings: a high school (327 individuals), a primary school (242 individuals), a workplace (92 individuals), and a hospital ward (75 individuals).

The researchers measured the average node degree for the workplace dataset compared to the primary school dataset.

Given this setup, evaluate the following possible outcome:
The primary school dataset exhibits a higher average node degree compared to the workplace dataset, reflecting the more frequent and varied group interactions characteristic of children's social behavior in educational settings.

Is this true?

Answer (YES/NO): YES